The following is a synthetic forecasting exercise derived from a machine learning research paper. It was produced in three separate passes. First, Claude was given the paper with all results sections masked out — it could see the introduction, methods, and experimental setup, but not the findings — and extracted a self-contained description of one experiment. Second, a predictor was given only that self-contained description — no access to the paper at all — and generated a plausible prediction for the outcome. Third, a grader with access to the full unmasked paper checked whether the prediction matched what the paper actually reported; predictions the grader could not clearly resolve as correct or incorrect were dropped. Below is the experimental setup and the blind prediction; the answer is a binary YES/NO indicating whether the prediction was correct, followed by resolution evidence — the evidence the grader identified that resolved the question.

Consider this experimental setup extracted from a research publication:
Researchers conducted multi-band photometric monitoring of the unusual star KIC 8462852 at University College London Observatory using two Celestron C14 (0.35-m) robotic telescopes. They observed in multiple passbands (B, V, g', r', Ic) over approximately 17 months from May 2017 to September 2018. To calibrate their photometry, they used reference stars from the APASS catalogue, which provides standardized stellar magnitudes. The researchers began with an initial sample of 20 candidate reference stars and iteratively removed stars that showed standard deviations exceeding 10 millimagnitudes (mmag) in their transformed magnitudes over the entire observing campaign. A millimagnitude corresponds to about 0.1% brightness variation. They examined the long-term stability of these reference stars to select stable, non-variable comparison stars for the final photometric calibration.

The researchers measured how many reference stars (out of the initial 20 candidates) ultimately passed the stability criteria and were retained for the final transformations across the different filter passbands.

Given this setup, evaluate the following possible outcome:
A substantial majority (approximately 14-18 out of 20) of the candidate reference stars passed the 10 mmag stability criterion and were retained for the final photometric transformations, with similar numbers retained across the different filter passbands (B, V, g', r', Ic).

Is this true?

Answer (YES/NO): NO